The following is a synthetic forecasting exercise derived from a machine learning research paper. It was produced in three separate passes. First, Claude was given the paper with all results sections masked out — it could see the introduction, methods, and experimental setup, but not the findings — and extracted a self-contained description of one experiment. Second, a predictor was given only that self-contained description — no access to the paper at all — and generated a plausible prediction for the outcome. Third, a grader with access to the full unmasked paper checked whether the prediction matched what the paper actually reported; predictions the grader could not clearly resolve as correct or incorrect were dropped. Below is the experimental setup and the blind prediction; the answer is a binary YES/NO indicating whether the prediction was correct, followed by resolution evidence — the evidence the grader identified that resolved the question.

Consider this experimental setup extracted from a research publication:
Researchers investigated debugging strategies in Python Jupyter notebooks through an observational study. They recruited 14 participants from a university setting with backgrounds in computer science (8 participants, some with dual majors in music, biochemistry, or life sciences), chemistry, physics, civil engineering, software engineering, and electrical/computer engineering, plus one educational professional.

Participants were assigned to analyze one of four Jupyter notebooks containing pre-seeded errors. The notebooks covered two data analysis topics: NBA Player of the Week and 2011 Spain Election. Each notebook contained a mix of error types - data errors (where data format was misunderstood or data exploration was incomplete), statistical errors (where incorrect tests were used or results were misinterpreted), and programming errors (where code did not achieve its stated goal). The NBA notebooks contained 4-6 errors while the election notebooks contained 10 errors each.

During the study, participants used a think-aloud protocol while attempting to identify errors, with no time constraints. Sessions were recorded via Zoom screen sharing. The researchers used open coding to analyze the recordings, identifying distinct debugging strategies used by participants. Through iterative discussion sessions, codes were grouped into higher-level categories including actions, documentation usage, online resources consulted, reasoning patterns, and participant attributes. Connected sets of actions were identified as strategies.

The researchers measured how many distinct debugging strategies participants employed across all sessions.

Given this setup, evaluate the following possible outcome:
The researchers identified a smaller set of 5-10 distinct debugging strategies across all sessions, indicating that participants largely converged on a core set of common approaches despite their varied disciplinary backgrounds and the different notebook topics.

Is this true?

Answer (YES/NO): YES